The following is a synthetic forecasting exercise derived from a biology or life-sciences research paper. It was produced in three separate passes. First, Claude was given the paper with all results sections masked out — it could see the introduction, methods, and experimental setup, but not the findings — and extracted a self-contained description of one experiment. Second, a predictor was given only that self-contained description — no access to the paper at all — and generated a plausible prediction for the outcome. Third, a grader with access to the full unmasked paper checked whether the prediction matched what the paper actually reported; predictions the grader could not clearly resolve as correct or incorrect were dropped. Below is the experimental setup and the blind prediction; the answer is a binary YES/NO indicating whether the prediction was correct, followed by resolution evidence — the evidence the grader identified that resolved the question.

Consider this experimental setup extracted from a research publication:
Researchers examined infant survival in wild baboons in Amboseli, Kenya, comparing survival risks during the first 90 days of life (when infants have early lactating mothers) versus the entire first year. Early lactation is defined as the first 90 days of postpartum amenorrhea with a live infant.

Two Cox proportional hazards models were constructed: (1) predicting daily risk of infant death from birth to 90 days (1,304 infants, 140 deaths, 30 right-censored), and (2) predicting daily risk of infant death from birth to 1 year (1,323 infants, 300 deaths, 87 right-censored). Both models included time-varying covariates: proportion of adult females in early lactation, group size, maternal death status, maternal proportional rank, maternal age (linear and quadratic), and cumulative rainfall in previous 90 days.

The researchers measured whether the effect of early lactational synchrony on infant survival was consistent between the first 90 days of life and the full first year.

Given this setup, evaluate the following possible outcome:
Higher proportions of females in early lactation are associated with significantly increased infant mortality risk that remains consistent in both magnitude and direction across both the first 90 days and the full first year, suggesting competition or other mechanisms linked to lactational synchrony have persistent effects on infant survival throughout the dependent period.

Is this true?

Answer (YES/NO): YES